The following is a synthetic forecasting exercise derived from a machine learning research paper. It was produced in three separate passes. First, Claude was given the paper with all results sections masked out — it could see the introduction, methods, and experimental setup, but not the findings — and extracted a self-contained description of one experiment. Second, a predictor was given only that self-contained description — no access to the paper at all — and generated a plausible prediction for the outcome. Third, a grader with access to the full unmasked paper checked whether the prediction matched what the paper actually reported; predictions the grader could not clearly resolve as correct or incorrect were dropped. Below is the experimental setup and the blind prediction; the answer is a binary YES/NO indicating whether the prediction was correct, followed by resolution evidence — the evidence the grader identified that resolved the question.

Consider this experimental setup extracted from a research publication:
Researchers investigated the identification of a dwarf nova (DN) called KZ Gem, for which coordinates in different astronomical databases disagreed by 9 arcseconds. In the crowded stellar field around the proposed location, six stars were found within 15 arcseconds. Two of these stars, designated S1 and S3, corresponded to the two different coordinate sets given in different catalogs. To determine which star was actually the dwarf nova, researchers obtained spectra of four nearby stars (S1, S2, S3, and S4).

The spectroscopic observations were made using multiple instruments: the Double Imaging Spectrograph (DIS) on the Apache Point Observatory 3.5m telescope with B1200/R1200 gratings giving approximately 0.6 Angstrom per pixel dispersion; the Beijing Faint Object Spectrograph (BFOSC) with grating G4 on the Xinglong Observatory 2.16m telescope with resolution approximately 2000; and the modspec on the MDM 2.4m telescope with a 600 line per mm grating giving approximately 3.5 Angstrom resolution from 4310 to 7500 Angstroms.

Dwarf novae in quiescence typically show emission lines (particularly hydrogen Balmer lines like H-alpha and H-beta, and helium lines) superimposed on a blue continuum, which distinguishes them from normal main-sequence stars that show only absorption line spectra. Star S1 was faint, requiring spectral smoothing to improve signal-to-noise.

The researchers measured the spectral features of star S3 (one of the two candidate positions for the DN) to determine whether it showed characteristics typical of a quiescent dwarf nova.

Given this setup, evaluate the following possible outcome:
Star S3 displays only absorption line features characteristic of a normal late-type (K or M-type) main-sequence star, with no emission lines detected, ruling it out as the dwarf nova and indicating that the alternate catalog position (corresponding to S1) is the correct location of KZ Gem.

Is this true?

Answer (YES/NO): NO